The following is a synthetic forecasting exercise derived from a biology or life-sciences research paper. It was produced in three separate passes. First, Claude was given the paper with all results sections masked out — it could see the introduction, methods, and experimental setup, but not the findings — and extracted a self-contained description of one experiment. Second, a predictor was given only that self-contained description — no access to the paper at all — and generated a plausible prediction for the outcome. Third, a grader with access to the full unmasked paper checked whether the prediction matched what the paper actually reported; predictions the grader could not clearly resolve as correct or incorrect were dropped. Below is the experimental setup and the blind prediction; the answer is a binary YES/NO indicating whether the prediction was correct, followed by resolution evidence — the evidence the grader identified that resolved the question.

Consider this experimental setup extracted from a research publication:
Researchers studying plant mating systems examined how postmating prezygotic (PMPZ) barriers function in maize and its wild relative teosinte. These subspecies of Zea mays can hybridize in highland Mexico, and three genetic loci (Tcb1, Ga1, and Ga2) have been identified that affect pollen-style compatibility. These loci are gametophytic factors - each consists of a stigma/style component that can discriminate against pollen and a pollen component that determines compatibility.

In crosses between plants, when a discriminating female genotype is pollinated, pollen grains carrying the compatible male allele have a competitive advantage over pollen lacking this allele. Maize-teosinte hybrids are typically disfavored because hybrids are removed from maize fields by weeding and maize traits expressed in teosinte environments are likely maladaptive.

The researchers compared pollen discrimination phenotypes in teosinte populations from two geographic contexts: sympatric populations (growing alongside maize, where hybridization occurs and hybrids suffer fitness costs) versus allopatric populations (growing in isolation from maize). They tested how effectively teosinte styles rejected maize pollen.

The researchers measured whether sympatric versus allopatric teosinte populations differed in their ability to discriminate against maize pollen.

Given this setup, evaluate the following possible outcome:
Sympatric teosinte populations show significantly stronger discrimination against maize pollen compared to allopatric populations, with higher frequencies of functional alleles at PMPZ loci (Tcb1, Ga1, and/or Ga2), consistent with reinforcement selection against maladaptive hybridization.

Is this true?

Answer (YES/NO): NO